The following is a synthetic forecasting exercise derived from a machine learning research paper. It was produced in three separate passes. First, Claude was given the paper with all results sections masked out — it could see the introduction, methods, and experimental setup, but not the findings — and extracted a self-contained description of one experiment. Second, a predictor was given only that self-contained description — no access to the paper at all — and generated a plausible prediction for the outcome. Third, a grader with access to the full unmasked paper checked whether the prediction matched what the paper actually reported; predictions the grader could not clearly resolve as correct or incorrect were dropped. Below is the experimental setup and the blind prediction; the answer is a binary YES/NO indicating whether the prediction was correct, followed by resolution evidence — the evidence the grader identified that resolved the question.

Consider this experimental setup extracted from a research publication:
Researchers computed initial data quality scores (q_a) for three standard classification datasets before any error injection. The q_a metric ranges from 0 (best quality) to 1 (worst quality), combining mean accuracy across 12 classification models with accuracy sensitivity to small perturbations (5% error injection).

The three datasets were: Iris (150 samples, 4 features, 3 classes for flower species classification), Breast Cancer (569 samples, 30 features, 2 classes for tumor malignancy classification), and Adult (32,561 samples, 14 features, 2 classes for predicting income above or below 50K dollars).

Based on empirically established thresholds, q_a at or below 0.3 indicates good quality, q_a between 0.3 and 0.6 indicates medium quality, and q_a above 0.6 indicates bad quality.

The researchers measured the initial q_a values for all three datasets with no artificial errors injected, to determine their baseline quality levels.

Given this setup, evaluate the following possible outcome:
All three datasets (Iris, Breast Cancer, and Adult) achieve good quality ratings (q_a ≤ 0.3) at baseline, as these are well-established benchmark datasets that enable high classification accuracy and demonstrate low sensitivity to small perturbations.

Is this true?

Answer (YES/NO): NO